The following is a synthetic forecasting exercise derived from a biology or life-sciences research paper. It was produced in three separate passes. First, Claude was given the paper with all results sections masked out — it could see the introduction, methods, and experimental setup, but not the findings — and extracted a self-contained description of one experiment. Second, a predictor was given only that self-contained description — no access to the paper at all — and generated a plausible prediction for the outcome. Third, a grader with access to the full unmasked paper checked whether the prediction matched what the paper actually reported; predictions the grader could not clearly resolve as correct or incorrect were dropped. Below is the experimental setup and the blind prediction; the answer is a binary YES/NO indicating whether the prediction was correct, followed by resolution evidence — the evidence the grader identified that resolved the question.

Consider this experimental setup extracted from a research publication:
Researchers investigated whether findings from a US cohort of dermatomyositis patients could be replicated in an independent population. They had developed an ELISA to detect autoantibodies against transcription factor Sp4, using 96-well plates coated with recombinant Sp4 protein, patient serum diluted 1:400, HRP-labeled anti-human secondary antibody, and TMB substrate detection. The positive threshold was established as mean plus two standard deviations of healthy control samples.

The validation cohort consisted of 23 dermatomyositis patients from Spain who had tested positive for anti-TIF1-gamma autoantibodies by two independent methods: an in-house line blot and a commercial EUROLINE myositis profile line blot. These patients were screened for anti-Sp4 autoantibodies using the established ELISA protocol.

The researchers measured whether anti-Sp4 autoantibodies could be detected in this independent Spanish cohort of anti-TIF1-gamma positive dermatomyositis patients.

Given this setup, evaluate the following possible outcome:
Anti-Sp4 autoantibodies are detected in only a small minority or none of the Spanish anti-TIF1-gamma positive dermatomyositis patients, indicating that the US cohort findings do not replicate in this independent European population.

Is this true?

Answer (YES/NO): NO